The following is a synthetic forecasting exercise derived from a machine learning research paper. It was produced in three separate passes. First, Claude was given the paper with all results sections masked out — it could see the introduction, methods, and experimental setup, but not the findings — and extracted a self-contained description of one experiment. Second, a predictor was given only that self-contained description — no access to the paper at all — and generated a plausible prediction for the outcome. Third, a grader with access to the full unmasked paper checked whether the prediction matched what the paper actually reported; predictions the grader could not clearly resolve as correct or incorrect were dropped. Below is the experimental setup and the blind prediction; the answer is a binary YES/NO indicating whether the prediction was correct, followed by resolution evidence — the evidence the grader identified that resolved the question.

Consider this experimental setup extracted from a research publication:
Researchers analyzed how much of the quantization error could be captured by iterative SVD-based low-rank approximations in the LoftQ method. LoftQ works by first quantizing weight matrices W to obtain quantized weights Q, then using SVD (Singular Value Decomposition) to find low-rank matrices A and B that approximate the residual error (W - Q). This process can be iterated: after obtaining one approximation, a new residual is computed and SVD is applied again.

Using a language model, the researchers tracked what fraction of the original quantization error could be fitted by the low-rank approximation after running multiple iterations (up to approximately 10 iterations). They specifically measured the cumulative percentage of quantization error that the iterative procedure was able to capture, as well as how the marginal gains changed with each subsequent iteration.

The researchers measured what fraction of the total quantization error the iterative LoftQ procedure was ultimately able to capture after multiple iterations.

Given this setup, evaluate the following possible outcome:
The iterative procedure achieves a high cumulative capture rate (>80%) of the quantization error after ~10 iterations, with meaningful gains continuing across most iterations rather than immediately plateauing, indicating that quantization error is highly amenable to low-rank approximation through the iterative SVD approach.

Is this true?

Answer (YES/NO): NO